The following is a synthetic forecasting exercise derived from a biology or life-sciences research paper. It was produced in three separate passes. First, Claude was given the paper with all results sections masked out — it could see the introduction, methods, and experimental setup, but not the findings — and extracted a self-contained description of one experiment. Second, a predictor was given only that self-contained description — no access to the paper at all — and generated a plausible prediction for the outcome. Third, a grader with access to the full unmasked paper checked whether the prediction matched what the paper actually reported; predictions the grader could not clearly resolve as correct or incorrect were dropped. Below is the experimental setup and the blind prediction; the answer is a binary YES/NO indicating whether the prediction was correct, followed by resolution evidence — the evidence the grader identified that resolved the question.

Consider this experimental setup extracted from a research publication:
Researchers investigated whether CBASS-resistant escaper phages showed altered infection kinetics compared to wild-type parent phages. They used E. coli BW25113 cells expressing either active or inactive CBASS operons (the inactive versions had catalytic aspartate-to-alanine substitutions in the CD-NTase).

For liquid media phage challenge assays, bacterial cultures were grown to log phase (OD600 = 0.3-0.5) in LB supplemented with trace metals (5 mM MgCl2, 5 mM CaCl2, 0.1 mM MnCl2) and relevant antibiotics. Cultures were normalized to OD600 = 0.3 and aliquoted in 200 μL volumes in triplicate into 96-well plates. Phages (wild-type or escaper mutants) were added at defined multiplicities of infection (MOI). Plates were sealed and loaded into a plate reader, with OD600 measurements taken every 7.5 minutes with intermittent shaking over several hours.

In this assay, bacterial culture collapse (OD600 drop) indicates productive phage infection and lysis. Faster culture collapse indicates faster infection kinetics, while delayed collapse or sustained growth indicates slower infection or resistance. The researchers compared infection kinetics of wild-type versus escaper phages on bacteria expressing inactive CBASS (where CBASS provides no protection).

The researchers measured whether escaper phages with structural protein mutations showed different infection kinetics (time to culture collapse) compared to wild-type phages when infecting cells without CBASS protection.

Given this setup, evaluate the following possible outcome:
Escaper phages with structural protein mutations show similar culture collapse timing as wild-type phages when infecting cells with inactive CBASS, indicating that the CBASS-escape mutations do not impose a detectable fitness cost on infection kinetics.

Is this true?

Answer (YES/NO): NO